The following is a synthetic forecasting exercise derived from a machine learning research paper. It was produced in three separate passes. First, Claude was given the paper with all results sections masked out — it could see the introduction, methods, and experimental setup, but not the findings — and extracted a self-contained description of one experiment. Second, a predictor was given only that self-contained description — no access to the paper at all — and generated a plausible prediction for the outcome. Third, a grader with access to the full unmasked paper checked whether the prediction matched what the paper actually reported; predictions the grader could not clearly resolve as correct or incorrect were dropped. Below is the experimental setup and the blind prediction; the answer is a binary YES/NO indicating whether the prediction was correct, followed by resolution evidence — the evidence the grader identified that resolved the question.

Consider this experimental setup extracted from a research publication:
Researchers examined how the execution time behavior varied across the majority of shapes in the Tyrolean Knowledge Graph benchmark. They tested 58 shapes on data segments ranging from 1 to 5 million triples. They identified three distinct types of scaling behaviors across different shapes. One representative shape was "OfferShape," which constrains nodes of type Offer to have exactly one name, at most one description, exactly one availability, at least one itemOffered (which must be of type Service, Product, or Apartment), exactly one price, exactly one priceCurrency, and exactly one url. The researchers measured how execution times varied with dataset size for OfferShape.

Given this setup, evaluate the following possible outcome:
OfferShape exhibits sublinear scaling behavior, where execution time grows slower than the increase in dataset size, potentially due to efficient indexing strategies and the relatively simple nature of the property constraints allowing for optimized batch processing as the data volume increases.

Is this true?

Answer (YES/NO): NO